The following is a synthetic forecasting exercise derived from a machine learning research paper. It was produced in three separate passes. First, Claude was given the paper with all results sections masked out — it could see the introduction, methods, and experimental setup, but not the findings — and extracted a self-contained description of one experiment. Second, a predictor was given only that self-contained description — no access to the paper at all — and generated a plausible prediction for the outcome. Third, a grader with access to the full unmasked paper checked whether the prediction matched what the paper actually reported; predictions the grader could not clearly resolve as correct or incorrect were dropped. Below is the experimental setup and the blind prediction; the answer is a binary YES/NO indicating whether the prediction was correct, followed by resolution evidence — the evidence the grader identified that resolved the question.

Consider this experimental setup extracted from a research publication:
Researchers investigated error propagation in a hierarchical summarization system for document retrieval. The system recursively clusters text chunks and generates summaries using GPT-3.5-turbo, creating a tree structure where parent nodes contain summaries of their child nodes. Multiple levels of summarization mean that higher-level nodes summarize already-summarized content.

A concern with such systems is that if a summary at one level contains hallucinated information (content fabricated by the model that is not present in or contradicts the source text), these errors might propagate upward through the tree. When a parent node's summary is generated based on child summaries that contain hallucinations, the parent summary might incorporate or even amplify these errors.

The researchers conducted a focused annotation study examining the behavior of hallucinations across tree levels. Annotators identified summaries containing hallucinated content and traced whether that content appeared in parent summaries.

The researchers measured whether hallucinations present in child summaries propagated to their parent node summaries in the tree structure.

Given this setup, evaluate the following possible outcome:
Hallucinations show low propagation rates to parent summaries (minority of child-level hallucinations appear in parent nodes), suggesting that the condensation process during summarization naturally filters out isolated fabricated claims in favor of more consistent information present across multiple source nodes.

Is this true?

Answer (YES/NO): NO